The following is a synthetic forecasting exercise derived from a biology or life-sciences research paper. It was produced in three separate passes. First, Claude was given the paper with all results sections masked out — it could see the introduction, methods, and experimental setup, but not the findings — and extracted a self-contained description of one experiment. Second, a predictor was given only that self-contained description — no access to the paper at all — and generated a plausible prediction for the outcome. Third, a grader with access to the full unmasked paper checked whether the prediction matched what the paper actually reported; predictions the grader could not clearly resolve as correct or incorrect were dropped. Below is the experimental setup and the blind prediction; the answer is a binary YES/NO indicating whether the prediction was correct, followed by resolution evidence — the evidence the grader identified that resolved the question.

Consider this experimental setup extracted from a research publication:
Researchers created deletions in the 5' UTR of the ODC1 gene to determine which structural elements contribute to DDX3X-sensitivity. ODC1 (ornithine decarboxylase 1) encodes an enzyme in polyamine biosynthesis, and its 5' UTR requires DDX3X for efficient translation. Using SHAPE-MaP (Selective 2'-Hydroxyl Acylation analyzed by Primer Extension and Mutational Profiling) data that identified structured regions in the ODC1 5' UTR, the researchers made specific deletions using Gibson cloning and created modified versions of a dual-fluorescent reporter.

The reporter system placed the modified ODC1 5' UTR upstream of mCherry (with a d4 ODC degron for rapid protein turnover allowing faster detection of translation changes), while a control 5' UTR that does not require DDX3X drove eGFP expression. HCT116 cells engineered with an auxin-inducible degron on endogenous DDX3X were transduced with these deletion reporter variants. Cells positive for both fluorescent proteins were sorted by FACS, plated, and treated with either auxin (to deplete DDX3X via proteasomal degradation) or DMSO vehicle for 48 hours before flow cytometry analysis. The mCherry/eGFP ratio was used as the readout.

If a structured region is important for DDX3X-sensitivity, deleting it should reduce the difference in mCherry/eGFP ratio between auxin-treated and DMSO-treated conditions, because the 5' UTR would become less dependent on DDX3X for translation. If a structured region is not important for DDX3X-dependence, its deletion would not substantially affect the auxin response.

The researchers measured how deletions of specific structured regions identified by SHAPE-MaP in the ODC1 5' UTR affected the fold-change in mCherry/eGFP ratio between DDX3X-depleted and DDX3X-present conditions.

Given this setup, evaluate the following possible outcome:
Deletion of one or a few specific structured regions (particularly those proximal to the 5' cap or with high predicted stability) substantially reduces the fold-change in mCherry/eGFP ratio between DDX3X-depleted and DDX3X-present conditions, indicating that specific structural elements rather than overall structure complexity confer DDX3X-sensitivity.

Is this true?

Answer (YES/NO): NO